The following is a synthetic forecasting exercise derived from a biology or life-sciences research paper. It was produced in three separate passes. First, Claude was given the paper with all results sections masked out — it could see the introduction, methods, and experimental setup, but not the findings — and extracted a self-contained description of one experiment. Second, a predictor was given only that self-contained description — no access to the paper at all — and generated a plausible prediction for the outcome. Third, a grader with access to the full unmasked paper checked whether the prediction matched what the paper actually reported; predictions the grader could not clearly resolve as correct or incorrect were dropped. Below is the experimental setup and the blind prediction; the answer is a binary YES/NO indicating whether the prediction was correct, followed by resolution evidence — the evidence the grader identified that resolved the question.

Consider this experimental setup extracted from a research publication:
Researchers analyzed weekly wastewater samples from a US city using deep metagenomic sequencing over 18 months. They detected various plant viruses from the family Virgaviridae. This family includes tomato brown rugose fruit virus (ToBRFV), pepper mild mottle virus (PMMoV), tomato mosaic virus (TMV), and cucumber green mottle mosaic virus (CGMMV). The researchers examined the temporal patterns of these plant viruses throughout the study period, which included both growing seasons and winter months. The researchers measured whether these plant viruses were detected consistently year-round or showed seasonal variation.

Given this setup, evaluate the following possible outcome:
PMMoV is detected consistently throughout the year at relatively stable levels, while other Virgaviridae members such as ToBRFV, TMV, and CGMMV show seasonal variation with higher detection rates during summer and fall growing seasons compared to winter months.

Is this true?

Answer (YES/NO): NO